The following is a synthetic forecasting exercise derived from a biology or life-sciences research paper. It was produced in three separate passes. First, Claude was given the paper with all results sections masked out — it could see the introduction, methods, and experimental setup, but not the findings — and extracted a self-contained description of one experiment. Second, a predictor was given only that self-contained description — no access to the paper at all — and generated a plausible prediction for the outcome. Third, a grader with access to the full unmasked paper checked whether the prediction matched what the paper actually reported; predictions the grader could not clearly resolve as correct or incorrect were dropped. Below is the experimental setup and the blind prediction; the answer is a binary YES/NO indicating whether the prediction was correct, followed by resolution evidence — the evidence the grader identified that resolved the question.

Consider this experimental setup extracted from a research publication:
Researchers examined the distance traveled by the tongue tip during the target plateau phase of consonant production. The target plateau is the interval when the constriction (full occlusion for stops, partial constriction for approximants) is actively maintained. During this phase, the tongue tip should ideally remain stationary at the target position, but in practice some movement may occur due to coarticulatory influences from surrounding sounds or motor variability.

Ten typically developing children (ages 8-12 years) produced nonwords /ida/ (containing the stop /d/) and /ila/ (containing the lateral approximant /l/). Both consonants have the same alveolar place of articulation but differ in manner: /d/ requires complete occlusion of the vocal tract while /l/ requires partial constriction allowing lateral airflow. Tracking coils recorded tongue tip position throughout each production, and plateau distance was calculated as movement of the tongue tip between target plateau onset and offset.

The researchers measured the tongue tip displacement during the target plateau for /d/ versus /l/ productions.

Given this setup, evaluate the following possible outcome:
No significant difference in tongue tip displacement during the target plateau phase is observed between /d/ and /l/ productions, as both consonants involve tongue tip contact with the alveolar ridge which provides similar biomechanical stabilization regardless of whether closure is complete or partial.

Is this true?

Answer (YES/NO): YES